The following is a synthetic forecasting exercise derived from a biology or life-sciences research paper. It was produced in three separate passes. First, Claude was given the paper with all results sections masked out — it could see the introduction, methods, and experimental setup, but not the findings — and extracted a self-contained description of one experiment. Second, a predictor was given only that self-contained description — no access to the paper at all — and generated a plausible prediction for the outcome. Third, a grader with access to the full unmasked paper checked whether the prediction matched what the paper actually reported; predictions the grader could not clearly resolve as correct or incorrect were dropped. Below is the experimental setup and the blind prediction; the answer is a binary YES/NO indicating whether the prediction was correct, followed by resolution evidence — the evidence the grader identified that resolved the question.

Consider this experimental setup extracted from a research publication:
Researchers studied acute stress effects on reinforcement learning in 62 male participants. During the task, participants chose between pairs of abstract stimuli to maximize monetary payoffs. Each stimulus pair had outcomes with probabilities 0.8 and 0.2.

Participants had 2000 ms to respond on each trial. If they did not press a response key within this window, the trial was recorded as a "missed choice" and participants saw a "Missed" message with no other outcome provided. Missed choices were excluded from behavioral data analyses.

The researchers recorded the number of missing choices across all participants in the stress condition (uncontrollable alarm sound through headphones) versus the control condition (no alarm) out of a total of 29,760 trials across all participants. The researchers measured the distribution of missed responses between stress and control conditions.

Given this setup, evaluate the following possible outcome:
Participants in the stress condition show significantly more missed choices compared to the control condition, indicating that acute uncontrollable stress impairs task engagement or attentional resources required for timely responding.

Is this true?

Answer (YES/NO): NO